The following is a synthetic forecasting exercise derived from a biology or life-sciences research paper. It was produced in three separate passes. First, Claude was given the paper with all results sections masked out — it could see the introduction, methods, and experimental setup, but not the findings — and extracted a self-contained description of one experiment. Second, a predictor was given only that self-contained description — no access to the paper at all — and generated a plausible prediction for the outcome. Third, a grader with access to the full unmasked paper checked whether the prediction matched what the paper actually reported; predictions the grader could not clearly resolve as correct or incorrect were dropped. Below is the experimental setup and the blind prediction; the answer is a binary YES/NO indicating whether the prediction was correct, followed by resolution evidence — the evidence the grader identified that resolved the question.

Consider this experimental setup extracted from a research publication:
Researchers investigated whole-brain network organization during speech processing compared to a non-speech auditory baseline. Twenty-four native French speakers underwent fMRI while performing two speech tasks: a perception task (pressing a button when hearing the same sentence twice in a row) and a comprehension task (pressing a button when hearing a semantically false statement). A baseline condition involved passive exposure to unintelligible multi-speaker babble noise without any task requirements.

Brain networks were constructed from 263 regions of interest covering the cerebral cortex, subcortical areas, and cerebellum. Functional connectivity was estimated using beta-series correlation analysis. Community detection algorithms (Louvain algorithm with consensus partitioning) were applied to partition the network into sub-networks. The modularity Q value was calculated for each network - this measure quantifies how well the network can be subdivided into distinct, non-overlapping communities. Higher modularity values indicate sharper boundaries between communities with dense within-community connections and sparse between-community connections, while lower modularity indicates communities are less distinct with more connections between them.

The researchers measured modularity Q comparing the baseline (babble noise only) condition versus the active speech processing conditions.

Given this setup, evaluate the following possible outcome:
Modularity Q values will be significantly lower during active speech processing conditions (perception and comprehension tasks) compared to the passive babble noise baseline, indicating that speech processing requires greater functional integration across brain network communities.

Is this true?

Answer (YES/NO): NO